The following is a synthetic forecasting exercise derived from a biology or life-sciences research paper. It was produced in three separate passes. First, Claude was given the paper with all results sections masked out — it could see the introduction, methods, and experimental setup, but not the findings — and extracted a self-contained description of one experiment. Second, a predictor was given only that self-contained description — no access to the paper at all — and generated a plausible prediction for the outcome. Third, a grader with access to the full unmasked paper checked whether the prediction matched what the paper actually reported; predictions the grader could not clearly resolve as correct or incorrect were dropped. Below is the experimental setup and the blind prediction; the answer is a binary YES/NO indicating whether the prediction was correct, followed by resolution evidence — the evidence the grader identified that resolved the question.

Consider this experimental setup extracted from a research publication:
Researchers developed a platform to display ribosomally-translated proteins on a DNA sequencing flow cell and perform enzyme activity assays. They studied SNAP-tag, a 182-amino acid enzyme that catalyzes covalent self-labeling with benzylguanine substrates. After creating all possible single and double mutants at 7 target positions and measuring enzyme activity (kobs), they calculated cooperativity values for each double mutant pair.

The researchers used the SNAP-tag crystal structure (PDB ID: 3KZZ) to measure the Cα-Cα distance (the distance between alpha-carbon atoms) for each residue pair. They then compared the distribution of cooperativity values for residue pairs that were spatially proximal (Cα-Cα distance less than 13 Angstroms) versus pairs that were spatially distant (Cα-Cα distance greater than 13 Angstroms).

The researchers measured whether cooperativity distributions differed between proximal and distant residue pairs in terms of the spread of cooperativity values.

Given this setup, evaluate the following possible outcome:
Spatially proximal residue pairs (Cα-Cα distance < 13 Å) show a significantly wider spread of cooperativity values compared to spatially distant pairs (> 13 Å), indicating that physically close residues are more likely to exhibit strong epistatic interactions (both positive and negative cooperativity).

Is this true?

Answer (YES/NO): NO